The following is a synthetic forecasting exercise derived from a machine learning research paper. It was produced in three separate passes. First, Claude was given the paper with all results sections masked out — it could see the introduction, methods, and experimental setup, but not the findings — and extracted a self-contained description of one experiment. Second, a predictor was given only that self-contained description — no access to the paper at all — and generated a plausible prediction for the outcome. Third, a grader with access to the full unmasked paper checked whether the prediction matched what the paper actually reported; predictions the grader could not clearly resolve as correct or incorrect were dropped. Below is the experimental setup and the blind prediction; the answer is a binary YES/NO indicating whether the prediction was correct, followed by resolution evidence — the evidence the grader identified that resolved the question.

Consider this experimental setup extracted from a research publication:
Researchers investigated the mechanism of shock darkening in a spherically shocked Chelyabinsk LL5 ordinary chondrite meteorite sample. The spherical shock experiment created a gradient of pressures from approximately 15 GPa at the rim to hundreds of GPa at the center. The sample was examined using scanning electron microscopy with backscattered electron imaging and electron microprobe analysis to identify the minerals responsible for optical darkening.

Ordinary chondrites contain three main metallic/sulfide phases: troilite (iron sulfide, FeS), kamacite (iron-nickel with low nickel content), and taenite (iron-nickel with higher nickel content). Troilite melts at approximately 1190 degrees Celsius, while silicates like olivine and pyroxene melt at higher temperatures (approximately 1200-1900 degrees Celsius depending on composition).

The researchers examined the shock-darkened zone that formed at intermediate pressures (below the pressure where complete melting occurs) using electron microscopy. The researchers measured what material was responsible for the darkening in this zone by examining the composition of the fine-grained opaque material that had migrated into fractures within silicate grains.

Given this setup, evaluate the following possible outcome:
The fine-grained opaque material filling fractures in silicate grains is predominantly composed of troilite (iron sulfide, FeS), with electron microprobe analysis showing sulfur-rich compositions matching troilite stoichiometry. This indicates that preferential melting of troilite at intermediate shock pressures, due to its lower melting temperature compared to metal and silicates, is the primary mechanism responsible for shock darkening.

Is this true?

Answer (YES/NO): NO